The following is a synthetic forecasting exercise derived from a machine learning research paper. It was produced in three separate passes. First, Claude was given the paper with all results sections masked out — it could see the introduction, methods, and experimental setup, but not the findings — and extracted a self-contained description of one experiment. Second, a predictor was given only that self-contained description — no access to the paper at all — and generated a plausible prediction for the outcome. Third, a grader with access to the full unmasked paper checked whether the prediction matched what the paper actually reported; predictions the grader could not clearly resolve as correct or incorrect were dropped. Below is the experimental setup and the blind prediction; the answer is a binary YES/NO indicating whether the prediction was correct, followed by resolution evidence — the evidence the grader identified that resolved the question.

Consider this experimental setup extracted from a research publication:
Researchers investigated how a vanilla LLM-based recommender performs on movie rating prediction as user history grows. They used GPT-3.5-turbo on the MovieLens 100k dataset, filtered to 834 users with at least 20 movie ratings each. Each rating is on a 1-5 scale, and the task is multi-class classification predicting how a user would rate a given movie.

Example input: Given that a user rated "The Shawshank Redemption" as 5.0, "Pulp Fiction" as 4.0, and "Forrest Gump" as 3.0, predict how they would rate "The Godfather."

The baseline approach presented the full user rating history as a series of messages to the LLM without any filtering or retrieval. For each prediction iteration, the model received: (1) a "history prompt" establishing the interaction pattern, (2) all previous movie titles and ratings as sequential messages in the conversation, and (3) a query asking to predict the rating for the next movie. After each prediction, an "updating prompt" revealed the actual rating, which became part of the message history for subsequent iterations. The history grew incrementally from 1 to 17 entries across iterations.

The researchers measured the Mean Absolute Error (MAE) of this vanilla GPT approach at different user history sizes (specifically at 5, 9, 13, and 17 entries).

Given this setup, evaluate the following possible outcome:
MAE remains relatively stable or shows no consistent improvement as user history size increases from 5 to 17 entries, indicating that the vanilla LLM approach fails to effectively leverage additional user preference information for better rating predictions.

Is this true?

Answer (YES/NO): YES